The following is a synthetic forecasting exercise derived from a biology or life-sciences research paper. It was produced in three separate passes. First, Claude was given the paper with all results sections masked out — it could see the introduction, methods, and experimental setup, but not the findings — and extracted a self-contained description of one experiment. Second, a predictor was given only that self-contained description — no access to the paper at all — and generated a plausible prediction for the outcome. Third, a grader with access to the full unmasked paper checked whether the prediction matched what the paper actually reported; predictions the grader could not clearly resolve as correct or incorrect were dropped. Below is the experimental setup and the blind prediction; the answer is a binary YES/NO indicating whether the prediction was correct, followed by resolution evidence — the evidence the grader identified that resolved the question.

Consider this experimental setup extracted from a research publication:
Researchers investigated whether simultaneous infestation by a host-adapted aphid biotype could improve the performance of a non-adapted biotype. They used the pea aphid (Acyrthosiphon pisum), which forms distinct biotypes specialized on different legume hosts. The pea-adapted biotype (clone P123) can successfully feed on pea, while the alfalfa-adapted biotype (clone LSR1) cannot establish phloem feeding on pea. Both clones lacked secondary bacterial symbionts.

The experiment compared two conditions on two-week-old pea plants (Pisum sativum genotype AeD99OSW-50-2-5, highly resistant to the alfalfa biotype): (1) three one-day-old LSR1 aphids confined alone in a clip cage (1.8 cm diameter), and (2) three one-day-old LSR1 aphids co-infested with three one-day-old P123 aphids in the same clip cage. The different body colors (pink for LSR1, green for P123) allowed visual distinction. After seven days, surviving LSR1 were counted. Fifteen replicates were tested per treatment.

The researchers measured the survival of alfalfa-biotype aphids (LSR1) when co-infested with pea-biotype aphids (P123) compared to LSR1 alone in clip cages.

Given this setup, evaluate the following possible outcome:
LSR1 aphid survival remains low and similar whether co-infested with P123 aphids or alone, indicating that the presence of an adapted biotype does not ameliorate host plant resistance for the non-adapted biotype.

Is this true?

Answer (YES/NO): NO